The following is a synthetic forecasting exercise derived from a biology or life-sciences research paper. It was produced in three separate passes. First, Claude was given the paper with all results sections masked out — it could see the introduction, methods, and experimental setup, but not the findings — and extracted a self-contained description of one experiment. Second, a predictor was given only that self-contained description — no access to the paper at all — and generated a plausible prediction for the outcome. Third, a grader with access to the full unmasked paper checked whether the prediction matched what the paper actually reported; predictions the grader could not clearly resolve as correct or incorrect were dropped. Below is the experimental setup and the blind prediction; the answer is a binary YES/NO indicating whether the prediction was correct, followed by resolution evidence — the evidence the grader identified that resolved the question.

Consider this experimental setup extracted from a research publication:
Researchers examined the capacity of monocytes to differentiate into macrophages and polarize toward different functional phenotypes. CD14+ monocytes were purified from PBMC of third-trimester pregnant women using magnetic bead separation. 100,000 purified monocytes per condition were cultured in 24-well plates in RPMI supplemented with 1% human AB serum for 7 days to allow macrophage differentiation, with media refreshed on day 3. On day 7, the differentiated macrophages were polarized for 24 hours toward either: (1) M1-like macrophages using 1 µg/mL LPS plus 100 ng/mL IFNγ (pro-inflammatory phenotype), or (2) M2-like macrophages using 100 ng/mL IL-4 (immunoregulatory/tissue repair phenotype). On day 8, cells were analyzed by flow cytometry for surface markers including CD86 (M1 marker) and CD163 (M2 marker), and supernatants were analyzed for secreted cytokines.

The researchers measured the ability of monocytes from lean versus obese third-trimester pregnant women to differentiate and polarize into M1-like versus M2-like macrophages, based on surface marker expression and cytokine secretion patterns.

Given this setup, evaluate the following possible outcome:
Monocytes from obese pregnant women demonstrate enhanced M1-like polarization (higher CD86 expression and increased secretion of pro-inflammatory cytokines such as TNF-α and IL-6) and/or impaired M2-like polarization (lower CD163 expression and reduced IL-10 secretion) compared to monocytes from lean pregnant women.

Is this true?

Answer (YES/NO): NO